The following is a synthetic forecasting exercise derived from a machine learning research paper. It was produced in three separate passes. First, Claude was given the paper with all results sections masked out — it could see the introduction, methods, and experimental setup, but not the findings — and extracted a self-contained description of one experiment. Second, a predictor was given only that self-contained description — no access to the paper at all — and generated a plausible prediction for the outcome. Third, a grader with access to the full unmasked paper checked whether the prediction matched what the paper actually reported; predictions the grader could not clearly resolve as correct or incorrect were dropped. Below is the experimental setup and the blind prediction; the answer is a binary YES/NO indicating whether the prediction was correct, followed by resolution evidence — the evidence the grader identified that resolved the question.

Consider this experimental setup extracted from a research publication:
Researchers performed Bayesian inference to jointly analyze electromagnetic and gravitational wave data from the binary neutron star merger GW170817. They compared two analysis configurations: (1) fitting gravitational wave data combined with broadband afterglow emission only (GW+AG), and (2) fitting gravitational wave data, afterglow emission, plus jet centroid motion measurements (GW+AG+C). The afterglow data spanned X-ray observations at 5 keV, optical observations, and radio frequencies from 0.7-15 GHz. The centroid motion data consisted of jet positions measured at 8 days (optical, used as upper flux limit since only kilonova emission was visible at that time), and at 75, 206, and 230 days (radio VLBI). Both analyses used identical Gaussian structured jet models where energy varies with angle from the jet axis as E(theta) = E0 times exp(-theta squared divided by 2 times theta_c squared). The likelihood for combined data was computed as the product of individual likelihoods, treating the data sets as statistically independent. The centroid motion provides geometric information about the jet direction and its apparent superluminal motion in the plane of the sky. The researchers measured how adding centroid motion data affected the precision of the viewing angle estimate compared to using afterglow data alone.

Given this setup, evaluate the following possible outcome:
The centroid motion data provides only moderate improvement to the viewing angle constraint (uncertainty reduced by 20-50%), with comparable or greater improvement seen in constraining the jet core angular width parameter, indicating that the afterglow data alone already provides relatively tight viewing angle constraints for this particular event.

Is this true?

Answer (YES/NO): NO